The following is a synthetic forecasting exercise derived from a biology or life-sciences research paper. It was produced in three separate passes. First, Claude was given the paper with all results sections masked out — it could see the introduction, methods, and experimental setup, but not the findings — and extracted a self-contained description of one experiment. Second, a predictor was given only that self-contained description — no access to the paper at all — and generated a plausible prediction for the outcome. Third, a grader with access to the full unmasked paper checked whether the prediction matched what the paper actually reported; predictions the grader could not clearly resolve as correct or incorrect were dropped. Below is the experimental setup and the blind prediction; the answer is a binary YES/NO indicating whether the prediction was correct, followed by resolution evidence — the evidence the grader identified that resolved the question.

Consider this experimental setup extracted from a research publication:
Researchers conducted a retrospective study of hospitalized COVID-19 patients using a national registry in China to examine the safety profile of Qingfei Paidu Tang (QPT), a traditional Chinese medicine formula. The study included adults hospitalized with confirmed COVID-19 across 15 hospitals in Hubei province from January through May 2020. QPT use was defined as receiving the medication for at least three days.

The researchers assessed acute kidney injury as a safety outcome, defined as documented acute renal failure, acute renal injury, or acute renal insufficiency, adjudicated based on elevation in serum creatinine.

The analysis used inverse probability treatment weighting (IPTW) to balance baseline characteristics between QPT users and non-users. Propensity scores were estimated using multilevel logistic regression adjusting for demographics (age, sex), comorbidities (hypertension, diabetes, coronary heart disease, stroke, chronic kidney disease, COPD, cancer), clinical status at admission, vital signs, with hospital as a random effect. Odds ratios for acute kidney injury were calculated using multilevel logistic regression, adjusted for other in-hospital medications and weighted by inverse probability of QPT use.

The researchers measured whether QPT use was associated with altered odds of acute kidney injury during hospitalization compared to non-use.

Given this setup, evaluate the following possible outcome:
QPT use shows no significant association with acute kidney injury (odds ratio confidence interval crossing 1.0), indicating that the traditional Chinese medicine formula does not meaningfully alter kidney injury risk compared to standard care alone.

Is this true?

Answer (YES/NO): YES